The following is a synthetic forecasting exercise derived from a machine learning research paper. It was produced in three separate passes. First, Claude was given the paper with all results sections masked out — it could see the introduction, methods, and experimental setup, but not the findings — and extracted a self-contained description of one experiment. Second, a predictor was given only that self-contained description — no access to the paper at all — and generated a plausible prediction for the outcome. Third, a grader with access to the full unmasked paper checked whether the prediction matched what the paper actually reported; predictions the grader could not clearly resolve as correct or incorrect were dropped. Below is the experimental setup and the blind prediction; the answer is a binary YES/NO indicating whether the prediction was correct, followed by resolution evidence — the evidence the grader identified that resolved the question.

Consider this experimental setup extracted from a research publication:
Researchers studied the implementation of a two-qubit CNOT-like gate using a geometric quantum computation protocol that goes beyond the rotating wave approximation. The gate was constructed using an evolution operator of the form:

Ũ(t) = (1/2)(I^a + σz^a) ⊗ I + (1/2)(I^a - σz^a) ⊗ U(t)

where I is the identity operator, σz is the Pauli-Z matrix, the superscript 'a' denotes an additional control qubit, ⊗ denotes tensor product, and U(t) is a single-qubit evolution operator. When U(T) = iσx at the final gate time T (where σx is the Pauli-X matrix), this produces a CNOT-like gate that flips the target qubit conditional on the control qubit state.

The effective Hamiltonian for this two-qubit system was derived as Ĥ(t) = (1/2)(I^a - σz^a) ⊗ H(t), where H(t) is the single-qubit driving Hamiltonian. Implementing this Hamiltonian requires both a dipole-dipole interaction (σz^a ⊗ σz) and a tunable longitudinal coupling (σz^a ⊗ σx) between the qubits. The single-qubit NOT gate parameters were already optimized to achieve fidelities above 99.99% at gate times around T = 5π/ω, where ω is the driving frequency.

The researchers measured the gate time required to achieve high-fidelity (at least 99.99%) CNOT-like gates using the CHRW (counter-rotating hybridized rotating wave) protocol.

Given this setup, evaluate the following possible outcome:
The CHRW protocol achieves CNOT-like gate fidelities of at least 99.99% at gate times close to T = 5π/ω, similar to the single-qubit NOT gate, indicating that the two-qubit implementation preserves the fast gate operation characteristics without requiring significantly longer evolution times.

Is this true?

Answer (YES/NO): YES